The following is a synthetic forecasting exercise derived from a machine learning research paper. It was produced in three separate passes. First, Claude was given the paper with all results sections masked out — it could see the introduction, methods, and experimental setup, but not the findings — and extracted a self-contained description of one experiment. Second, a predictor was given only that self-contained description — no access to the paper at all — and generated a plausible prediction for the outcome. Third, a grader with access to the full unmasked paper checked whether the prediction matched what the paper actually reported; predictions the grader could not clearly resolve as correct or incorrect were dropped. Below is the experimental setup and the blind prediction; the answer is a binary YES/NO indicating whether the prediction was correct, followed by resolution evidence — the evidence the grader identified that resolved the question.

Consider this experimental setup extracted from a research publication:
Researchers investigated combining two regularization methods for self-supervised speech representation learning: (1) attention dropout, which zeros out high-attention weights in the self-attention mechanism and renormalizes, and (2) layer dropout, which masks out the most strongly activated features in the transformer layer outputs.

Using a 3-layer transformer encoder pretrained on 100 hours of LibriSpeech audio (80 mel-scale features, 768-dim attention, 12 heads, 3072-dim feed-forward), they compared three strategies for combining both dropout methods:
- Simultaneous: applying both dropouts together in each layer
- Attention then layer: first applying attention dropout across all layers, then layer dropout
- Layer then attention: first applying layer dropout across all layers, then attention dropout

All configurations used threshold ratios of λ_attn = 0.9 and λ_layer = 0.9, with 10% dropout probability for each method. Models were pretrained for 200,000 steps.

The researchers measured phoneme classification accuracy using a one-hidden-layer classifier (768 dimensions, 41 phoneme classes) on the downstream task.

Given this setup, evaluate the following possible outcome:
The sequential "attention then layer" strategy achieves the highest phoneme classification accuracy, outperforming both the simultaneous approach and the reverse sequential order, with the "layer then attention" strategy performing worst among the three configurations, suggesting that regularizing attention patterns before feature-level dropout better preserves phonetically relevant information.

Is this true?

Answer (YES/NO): YES